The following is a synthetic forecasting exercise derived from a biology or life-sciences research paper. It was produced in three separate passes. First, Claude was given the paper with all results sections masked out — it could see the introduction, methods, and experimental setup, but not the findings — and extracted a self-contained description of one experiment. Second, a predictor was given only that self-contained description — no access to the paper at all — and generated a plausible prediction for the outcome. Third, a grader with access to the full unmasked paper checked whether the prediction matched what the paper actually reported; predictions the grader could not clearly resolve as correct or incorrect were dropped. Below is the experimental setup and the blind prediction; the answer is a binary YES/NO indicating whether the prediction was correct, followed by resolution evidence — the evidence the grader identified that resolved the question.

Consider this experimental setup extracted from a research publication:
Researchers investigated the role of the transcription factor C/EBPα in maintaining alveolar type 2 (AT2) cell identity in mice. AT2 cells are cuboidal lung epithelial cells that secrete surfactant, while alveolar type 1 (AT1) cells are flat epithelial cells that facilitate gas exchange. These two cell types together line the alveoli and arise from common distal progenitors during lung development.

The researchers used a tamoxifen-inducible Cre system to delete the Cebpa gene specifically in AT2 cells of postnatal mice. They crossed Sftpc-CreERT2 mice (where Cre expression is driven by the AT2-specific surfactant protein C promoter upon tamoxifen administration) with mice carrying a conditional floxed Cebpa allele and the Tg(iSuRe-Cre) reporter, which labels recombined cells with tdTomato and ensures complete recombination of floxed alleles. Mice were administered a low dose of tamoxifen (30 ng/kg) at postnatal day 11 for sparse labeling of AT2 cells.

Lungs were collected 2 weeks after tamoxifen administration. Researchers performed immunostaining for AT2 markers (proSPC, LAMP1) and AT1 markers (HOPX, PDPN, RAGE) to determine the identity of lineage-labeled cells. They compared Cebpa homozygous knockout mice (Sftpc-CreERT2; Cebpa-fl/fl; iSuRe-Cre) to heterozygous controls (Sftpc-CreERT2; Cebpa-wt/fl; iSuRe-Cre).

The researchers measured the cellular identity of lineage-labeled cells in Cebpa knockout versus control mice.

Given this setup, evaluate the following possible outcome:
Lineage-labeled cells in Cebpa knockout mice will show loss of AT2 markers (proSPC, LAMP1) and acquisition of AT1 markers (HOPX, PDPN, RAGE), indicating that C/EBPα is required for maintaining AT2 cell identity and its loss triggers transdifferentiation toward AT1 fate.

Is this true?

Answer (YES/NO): NO